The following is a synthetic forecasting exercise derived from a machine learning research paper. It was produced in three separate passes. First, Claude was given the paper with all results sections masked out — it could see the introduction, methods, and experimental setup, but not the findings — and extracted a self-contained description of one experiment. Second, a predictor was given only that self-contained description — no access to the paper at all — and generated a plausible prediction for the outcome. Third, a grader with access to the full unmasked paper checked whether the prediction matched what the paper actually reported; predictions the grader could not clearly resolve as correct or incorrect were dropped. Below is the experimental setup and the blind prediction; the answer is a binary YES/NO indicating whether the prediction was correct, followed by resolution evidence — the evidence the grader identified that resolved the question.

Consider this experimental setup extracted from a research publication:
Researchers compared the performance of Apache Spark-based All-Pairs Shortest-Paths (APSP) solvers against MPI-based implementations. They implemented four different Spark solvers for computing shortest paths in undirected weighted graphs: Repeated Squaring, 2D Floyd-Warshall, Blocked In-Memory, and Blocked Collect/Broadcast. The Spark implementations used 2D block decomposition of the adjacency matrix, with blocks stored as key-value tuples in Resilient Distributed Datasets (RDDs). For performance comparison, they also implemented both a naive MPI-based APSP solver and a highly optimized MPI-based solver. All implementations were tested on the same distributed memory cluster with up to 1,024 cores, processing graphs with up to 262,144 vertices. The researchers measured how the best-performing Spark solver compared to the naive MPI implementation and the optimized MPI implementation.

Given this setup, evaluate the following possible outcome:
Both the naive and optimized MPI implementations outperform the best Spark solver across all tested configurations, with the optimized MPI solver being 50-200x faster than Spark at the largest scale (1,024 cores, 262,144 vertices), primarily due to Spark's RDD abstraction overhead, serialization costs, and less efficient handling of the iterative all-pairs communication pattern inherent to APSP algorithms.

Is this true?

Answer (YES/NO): NO